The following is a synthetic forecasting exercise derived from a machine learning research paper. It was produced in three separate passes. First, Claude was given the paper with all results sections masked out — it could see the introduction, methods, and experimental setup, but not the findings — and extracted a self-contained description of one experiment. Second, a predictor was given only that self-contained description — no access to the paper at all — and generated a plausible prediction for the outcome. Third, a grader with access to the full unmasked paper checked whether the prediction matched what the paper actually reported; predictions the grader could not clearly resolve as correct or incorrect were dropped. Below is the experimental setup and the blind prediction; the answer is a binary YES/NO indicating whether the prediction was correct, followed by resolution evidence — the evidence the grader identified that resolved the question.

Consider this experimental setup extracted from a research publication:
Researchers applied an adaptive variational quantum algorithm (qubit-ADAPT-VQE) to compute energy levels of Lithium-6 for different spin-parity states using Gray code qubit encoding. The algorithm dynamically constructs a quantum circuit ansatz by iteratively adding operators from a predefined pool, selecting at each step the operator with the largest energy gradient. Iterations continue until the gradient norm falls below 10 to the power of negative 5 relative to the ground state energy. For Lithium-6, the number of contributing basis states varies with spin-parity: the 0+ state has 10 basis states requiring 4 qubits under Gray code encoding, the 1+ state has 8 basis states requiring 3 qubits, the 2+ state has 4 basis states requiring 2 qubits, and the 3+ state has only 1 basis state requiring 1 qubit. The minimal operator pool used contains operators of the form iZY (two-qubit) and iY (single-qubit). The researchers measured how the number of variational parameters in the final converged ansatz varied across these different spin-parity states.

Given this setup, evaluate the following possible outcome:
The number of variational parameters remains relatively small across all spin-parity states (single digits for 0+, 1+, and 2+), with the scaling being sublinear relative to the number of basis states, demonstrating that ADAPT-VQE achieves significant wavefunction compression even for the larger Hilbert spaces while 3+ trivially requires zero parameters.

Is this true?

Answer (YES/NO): NO